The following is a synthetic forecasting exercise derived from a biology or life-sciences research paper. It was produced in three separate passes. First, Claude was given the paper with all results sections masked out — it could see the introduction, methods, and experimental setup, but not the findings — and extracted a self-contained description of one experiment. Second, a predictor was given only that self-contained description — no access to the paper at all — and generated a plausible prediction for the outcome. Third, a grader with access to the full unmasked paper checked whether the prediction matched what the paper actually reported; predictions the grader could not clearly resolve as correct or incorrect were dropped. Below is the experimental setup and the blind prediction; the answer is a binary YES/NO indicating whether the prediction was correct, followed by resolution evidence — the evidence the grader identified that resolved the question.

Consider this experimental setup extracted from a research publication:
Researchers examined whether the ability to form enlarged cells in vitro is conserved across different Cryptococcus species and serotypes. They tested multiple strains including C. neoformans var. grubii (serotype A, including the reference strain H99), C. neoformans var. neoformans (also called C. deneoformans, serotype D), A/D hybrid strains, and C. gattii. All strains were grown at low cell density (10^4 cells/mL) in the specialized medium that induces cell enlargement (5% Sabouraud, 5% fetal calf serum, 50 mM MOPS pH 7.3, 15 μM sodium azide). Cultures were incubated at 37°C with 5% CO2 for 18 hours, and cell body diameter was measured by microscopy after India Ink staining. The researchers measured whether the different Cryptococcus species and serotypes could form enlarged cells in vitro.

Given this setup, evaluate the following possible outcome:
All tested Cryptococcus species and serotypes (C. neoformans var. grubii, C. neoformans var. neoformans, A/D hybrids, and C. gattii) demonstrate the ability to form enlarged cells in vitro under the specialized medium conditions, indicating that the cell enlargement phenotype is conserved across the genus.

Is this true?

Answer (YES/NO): YES